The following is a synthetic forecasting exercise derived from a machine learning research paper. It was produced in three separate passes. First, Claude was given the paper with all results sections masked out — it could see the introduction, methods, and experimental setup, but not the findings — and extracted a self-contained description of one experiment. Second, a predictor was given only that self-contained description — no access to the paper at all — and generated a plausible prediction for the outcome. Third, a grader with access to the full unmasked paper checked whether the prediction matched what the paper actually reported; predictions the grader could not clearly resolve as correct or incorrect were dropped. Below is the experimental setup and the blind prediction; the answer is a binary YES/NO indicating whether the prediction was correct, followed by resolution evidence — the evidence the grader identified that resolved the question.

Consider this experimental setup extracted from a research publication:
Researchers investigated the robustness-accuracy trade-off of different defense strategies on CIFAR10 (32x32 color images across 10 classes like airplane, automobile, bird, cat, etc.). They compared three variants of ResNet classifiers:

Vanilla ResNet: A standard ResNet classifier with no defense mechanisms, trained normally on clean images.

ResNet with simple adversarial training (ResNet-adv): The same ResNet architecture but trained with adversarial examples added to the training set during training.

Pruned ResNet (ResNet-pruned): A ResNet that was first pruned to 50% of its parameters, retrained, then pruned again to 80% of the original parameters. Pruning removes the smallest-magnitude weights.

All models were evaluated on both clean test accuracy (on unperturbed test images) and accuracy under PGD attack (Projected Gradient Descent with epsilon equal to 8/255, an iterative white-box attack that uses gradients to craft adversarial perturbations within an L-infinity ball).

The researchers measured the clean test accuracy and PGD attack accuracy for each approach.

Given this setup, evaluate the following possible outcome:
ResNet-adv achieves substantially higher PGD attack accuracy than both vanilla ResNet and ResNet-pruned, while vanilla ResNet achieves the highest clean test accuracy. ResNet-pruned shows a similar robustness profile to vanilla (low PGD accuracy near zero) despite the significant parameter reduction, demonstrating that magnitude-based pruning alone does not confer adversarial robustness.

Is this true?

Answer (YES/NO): NO